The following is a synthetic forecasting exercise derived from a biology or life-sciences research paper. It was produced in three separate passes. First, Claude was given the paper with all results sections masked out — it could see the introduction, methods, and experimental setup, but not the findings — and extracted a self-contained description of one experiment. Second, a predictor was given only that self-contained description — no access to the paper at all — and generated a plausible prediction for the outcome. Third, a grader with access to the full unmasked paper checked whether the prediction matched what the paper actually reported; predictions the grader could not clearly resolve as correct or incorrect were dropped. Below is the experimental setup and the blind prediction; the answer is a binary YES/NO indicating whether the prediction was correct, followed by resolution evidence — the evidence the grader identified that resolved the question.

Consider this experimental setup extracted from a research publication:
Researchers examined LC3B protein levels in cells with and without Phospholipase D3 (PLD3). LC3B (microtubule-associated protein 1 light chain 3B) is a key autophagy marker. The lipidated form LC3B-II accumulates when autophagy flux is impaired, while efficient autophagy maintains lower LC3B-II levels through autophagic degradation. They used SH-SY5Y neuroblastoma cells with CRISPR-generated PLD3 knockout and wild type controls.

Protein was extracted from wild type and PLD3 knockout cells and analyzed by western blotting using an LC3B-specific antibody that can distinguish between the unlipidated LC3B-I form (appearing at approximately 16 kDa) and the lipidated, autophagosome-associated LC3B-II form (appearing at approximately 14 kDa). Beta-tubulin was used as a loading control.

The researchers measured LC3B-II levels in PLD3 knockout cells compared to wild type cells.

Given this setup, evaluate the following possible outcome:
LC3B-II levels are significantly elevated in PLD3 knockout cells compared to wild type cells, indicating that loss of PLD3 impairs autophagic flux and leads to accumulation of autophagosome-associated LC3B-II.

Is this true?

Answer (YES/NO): NO